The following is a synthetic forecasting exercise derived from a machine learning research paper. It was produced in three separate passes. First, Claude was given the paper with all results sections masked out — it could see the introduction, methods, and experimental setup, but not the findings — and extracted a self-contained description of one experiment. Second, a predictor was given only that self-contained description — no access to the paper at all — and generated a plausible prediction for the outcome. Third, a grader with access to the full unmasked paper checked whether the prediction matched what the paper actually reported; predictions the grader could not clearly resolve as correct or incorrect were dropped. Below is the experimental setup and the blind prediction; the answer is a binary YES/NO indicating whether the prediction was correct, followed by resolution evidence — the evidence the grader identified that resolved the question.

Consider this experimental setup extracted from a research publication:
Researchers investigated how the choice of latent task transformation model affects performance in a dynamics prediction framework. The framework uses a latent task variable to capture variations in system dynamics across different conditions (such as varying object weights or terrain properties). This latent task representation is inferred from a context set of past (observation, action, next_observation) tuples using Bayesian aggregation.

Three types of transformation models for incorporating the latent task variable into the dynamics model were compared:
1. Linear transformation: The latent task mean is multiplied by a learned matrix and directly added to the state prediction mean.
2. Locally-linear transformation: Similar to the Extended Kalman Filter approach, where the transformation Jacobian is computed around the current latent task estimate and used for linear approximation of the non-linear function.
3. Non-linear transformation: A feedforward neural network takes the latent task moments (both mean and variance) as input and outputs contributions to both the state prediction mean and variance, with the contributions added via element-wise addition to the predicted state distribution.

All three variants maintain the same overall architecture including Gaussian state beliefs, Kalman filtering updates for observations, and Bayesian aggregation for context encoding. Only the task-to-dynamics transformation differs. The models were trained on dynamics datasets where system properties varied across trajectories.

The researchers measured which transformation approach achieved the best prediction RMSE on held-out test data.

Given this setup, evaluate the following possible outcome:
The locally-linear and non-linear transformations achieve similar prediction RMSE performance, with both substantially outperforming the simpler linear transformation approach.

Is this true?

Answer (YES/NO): NO